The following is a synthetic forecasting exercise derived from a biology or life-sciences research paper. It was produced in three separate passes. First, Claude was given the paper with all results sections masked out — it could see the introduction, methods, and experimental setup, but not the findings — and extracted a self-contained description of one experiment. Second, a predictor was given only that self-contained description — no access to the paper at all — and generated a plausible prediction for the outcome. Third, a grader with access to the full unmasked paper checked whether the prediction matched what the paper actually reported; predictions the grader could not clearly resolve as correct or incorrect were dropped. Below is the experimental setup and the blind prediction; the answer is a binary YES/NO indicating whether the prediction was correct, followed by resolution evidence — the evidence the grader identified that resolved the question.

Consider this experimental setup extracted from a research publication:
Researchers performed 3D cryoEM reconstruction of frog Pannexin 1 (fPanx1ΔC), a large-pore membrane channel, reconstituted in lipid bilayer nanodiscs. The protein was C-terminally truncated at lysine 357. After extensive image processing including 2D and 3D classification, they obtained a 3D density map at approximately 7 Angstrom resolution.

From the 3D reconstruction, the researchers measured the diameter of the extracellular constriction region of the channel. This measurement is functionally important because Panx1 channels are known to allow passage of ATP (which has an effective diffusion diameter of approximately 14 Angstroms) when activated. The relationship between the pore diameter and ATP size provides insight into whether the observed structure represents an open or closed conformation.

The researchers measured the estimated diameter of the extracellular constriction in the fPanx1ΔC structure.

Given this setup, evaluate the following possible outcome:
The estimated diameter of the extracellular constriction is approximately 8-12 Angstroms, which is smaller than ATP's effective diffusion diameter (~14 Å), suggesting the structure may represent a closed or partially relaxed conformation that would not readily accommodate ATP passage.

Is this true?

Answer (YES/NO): YES